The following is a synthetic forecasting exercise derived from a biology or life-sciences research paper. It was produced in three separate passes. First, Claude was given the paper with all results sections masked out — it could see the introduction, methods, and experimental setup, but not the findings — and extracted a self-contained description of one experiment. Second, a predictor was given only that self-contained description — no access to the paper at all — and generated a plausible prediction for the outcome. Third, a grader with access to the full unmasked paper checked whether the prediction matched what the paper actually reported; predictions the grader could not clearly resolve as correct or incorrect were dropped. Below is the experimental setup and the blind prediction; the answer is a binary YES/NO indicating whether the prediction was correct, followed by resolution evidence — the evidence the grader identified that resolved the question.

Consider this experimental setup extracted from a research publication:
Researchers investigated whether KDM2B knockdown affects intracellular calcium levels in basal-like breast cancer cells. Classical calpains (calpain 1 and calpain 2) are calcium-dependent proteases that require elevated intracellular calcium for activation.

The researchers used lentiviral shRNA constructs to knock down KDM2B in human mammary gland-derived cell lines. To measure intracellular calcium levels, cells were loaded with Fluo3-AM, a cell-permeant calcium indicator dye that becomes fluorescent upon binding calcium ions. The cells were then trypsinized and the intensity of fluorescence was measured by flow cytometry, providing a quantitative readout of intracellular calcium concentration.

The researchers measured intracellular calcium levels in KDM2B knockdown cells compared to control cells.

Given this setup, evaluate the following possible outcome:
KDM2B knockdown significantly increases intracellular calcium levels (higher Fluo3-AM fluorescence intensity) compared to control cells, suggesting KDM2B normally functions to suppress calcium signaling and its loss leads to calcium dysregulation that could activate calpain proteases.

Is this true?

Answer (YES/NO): YES